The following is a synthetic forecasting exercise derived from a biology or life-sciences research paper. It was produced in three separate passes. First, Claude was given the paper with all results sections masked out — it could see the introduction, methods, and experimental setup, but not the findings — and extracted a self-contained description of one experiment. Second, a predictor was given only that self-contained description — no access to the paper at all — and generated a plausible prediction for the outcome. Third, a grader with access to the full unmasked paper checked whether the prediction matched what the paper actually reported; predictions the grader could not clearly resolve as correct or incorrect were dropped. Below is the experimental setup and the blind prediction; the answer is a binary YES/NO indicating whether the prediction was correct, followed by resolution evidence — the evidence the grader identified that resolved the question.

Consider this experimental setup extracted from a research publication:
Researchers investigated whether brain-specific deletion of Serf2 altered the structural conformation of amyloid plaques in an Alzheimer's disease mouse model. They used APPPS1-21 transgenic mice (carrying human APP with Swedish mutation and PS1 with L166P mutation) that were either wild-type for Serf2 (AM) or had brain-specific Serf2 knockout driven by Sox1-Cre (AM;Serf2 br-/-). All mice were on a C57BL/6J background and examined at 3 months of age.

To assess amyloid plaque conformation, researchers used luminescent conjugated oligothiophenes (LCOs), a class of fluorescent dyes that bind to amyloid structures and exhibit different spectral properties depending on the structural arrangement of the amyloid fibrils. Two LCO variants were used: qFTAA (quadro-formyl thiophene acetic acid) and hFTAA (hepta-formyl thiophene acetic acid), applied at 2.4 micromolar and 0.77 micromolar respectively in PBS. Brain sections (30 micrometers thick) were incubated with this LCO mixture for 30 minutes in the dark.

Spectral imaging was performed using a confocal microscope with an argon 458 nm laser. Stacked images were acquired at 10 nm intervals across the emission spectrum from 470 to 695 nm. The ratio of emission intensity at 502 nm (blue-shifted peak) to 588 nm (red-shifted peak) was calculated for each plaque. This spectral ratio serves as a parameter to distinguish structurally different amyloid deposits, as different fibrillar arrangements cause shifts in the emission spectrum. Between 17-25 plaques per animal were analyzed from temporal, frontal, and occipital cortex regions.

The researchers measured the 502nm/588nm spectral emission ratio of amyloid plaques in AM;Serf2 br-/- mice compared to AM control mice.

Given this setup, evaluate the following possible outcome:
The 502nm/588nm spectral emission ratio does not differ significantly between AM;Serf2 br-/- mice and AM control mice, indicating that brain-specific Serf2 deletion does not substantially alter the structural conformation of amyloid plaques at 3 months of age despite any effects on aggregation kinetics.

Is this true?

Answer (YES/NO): NO